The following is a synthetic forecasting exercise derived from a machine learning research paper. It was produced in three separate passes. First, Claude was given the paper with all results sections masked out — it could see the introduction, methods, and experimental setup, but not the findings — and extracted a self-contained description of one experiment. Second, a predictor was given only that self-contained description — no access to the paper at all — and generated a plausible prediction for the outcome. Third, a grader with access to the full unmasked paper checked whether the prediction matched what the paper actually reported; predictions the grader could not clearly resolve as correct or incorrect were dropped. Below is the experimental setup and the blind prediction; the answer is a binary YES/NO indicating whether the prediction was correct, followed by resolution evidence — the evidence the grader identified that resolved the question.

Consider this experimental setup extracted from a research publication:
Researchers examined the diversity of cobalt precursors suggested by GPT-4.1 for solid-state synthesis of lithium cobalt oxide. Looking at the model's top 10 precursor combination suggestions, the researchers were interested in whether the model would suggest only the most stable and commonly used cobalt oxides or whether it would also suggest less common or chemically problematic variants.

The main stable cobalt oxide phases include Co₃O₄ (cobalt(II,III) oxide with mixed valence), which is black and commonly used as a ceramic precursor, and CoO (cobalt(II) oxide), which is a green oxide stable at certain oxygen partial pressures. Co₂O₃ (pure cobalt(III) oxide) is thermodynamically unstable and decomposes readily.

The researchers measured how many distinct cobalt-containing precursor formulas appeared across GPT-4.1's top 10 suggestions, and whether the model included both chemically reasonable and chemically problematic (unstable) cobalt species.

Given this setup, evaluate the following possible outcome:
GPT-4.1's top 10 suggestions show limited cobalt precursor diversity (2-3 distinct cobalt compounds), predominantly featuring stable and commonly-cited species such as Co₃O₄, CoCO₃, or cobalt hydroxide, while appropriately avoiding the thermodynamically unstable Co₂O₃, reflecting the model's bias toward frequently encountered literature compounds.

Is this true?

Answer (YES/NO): NO